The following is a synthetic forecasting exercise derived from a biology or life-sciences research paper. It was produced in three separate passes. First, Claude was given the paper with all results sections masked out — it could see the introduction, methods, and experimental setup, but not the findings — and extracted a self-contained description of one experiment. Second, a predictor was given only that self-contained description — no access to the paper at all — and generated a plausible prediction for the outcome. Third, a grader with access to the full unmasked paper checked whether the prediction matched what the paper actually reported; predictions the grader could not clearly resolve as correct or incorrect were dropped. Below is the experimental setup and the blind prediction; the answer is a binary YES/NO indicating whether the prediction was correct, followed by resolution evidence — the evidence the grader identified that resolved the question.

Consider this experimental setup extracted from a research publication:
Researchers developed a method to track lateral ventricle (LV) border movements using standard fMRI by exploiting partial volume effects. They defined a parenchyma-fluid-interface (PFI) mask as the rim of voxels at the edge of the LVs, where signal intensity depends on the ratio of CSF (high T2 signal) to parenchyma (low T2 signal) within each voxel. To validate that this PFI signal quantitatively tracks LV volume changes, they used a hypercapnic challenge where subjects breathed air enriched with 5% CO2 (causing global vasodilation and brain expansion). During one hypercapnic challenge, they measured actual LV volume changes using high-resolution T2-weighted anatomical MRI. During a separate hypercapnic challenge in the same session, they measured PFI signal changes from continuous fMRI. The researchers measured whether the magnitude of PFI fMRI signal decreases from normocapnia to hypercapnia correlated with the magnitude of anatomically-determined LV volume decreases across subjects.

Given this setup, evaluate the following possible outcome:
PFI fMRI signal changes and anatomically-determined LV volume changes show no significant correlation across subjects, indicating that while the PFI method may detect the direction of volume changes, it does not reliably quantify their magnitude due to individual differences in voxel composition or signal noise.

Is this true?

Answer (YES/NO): NO